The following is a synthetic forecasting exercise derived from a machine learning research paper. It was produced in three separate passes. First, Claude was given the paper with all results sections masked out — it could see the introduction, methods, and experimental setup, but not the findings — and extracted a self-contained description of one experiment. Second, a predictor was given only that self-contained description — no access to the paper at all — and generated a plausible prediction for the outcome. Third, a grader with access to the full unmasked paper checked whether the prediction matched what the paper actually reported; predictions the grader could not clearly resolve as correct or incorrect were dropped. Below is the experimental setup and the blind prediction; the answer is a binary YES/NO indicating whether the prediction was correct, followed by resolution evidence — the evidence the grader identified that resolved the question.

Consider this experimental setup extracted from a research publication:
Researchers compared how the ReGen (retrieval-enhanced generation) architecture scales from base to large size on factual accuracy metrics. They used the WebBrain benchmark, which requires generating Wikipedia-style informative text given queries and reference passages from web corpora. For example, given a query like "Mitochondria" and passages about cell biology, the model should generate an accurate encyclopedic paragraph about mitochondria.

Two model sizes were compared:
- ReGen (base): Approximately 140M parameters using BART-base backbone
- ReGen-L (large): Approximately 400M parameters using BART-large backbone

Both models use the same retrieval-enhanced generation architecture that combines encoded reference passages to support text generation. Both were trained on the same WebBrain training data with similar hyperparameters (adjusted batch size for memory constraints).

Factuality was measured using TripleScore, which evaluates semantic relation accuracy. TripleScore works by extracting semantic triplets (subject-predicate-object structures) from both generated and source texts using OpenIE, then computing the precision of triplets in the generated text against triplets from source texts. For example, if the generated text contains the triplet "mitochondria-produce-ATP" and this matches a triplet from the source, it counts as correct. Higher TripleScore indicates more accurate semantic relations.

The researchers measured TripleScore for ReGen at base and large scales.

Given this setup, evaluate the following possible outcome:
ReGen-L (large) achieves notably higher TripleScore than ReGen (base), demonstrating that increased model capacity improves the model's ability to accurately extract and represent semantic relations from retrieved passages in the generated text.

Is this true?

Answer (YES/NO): NO